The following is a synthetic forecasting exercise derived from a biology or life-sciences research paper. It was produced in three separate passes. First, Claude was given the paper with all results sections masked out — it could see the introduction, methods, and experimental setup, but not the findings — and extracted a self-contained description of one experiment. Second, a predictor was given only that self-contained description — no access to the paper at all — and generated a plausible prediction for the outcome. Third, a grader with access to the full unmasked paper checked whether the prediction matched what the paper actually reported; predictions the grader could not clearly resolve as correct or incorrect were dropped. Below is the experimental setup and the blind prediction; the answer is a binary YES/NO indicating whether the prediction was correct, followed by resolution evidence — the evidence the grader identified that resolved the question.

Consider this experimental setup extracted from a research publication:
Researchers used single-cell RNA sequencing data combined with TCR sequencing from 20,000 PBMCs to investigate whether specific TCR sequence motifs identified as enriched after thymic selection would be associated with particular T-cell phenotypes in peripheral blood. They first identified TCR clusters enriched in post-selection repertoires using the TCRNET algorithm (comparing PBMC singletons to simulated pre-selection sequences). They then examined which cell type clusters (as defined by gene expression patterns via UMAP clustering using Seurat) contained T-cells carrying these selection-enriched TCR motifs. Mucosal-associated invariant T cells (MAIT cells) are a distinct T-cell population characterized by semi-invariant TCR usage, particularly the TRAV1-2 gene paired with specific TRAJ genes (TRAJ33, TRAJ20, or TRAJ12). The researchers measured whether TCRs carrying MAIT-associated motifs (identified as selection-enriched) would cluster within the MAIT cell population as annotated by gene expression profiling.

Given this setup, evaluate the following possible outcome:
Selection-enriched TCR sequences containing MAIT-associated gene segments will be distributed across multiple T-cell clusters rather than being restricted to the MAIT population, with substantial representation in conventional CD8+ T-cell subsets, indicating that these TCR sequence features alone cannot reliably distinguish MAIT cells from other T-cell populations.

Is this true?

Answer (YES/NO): NO